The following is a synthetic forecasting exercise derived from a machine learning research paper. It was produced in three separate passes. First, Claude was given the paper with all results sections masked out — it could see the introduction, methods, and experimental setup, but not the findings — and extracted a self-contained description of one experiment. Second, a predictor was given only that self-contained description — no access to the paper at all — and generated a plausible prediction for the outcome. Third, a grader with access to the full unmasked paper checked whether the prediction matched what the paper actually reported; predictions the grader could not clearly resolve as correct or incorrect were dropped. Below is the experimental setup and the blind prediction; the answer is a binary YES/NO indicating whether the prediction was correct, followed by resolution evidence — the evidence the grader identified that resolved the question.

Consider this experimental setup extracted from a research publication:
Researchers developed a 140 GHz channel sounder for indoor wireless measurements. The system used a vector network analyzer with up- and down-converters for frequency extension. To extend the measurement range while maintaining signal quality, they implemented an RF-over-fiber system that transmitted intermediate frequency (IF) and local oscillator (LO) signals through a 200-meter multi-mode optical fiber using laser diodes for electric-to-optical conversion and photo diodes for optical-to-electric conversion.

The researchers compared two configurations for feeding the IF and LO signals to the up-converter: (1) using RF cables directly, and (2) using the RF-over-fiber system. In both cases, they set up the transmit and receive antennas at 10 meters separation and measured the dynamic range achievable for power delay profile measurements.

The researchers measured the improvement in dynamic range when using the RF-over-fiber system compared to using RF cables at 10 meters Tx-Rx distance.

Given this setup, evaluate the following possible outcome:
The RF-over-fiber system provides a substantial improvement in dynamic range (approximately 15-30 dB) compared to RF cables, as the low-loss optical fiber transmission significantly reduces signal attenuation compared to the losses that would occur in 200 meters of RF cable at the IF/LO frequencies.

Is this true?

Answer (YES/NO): YES